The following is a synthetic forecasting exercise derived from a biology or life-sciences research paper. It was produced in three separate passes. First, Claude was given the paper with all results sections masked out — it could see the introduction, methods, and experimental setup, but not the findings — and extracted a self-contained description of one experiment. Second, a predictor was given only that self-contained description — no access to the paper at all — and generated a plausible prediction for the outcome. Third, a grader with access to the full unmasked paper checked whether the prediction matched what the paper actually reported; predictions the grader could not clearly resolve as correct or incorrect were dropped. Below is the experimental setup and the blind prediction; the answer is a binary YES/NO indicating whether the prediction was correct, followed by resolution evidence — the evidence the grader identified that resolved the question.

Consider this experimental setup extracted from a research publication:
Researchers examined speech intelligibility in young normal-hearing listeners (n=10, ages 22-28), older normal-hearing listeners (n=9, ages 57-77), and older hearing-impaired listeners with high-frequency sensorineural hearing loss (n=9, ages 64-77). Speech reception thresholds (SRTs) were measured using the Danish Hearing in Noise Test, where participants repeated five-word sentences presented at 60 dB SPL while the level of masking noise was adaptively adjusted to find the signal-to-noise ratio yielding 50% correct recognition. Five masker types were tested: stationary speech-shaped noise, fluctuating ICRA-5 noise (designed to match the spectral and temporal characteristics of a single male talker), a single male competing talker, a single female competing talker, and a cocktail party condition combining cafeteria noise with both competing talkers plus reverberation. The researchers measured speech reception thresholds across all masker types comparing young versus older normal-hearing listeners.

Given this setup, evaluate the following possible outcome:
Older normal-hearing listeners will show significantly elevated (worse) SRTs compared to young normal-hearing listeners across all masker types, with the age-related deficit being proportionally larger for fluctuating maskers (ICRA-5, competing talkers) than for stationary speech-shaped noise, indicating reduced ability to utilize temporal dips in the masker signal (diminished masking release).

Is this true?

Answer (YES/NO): NO